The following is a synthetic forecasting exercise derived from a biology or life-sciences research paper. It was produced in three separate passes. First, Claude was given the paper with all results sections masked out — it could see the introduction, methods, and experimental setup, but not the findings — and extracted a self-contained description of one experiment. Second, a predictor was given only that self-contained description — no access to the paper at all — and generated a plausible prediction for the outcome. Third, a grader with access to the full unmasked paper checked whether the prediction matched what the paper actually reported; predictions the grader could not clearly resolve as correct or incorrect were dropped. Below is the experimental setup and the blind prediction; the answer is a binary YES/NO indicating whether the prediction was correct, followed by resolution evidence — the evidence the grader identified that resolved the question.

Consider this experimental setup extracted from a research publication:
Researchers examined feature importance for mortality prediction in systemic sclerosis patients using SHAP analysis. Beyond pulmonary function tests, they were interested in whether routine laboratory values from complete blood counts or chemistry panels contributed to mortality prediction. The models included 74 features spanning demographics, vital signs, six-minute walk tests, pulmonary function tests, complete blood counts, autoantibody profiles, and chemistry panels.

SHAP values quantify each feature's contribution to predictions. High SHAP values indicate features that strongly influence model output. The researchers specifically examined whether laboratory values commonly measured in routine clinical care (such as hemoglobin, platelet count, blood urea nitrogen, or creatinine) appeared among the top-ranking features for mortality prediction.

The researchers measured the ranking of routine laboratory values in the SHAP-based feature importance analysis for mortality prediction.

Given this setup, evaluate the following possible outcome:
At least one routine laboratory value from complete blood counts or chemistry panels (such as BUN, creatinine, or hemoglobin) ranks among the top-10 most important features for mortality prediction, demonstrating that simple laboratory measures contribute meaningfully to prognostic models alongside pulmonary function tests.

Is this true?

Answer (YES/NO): YES